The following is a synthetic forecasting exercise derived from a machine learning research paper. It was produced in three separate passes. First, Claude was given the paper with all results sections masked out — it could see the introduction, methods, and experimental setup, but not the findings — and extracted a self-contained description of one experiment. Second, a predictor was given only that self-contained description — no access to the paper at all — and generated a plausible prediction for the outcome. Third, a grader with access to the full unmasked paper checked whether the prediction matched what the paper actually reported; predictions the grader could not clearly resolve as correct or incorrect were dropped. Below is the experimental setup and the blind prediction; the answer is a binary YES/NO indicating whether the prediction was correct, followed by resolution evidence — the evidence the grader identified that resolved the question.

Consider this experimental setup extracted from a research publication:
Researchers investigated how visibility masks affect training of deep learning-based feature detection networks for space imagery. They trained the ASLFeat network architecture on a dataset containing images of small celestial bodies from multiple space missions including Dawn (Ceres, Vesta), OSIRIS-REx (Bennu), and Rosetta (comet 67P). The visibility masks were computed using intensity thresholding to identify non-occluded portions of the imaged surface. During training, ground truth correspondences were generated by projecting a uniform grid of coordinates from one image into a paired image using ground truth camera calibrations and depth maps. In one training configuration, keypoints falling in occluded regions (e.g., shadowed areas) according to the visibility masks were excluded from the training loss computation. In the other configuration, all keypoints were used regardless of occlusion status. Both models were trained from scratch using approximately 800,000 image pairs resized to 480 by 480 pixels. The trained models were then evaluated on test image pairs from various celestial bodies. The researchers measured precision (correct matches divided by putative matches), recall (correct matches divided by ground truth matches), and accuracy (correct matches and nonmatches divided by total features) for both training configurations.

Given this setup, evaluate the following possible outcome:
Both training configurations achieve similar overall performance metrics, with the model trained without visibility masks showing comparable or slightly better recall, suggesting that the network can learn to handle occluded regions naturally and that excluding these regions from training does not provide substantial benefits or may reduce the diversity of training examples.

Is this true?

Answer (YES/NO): NO